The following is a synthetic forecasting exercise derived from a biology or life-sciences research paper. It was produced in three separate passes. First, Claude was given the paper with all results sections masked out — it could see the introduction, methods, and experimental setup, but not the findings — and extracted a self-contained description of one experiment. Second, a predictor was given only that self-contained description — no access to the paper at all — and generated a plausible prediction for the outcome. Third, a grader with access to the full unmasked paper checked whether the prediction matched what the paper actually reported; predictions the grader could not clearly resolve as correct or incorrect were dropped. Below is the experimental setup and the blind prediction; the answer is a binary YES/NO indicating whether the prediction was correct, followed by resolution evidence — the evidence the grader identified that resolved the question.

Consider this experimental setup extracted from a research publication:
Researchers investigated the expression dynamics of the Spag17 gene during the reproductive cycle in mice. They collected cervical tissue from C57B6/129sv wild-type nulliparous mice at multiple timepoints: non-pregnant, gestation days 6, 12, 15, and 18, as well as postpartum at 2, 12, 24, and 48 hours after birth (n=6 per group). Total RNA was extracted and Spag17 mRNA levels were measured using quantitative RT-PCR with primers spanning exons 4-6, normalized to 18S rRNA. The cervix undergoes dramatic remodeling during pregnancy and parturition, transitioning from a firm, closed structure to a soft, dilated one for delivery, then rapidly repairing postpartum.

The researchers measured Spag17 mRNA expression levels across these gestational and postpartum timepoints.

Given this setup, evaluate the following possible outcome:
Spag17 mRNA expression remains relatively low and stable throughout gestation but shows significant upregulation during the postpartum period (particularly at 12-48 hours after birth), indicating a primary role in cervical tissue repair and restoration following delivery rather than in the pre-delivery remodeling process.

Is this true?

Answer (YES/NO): NO